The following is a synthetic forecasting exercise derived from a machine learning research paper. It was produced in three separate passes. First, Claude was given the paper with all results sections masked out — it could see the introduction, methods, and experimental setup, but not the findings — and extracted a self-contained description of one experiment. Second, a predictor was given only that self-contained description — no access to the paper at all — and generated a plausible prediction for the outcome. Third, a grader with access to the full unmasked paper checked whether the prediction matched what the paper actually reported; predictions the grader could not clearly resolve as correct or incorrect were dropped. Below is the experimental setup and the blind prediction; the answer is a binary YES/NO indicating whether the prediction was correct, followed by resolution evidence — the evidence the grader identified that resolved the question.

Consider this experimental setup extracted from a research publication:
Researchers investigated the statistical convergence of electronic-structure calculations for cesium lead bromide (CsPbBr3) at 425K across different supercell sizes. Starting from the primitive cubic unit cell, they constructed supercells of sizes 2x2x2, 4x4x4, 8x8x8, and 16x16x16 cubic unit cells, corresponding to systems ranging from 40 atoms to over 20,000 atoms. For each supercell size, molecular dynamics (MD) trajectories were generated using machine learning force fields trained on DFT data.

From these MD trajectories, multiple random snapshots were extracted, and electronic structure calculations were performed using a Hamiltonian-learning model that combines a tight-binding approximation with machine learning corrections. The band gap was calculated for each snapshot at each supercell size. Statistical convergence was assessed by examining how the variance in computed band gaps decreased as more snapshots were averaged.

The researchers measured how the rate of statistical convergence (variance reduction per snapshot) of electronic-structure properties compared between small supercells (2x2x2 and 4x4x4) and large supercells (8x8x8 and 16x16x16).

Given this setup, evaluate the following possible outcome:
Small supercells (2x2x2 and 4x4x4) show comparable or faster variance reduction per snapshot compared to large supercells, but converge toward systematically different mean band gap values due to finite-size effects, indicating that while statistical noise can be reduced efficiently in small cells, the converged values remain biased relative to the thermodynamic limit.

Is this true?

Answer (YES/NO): NO